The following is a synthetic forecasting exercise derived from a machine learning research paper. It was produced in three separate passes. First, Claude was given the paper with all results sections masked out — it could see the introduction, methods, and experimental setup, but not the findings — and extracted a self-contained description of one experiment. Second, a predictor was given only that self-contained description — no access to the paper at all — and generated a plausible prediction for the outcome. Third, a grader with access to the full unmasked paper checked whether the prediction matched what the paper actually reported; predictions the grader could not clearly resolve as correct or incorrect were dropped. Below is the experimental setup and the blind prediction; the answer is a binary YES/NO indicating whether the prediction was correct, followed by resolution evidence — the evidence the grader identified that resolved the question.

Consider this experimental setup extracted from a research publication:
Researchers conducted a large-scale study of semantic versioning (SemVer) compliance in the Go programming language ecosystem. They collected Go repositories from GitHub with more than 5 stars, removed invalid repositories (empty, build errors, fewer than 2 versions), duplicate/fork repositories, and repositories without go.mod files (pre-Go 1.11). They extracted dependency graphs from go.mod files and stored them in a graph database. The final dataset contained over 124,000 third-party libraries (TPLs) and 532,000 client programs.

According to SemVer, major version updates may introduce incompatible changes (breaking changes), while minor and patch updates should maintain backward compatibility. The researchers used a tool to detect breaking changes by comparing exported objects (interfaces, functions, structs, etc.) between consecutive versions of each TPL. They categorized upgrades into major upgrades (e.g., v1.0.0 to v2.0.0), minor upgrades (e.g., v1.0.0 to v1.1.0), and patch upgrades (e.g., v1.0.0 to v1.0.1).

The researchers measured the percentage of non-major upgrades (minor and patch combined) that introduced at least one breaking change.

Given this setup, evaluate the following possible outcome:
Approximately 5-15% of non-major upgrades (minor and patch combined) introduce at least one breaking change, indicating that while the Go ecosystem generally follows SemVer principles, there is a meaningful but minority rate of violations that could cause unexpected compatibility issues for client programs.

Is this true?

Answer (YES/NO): NO